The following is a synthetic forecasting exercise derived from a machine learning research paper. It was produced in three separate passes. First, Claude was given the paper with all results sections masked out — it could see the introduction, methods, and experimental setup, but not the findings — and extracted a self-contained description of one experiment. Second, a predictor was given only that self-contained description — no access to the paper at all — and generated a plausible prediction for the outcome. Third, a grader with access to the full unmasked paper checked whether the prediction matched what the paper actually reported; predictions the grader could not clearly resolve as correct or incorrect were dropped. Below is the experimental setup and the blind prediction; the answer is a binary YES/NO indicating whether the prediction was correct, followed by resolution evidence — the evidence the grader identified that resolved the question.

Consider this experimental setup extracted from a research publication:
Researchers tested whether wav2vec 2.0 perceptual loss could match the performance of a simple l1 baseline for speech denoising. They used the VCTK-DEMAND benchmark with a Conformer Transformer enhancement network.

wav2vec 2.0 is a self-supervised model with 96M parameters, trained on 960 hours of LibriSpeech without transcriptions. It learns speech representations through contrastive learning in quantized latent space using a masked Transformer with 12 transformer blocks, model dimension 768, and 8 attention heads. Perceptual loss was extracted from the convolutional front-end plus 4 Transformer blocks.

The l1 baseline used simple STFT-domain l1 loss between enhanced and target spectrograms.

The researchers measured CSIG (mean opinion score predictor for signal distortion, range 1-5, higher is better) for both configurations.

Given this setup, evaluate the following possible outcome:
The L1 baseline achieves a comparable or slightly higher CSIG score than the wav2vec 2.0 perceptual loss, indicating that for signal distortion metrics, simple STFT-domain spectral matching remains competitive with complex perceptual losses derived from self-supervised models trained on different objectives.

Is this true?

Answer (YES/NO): NO